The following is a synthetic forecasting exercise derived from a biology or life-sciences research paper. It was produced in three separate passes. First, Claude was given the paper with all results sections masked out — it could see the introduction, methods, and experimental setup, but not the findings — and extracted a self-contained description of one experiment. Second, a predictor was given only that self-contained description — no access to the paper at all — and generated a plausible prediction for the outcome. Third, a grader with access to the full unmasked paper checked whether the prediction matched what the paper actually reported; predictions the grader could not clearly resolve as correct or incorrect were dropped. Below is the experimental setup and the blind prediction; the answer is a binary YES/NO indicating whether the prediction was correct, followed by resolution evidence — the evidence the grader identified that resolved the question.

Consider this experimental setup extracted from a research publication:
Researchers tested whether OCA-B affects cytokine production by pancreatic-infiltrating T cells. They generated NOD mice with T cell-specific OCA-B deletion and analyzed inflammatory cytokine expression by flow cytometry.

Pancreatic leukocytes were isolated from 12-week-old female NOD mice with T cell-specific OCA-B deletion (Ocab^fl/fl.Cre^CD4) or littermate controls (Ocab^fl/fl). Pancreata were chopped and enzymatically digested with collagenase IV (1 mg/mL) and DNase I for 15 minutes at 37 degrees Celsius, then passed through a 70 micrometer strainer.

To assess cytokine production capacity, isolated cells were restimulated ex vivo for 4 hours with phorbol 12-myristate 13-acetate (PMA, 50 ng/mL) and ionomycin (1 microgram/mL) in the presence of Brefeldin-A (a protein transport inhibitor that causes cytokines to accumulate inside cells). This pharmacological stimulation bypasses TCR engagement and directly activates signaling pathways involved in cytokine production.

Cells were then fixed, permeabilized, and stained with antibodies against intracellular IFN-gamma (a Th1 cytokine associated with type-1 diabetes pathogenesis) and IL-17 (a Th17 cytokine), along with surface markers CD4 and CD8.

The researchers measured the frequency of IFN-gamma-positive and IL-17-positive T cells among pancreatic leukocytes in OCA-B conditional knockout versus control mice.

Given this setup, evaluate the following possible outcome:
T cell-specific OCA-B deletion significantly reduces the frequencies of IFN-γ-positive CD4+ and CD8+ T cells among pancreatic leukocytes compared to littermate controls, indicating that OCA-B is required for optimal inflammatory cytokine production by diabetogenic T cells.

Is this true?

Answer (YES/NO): NO